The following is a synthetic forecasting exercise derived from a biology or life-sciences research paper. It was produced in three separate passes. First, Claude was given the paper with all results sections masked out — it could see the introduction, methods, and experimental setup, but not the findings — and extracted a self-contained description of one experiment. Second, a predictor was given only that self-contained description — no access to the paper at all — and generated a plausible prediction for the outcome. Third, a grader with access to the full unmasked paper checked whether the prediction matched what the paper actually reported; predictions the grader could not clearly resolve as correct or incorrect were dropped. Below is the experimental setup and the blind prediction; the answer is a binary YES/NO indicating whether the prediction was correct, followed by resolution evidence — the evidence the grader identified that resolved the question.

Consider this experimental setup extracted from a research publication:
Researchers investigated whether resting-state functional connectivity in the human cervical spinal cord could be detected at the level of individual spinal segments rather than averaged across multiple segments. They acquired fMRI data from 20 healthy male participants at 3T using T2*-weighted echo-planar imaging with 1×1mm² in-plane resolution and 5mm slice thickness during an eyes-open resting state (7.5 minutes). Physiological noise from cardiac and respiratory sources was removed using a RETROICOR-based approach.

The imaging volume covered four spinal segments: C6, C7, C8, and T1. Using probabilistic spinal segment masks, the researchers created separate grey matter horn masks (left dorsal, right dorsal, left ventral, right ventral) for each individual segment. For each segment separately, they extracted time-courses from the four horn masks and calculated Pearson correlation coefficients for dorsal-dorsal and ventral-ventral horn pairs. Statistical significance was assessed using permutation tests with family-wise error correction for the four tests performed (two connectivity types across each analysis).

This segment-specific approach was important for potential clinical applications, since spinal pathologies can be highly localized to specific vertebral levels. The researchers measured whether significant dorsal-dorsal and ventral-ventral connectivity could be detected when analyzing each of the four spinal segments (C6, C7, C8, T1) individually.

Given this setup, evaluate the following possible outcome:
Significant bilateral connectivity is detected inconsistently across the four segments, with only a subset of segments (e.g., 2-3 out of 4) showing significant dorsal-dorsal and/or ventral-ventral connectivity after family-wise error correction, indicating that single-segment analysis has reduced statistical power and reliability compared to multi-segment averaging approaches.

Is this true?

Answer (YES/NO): NO